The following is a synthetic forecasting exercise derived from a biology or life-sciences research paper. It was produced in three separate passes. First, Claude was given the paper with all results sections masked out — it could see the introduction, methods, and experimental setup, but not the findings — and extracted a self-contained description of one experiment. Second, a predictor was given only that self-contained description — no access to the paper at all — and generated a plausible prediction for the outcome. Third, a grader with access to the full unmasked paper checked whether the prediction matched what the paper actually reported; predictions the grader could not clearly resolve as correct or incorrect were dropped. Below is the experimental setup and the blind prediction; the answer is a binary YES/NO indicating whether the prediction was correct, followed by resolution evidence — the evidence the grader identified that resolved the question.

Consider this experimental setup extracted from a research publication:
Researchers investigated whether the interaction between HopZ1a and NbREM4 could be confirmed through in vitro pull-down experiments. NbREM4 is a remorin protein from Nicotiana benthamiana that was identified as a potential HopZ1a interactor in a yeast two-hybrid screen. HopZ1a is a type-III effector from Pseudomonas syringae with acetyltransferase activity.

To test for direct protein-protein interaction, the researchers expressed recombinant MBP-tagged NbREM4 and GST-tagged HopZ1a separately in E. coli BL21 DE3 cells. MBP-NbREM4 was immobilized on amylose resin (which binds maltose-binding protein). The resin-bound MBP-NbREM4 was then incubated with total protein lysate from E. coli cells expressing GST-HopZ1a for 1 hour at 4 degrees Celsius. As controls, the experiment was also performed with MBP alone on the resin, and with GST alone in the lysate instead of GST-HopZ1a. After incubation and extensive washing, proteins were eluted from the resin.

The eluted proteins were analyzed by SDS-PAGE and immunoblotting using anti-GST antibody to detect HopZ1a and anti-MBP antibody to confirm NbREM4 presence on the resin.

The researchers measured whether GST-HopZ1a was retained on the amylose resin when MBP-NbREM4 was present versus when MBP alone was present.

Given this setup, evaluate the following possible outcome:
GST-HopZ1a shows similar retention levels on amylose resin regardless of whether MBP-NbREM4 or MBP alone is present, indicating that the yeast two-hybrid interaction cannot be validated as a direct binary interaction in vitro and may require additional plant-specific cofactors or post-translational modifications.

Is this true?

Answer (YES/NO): NO